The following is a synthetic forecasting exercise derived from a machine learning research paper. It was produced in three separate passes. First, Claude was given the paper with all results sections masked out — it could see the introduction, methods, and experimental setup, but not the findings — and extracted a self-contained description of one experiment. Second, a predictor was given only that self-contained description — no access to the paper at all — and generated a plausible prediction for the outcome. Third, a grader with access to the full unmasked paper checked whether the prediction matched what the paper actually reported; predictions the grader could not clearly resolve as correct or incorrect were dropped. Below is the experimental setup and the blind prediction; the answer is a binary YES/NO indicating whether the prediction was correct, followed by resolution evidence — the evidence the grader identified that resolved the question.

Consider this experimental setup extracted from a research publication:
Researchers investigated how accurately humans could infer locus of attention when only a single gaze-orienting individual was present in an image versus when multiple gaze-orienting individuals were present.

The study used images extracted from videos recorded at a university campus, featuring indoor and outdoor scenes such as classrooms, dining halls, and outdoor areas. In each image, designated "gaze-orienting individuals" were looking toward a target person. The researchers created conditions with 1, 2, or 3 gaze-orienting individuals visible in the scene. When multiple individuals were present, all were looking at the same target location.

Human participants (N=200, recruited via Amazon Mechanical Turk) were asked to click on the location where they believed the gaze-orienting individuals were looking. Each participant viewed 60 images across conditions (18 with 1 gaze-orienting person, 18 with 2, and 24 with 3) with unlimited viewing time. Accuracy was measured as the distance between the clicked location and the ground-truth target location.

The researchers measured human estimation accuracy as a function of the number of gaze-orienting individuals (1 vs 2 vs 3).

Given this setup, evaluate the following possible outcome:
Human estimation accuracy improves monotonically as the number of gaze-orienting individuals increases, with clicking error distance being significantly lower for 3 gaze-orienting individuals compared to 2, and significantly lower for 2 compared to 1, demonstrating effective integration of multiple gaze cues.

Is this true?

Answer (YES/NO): NO